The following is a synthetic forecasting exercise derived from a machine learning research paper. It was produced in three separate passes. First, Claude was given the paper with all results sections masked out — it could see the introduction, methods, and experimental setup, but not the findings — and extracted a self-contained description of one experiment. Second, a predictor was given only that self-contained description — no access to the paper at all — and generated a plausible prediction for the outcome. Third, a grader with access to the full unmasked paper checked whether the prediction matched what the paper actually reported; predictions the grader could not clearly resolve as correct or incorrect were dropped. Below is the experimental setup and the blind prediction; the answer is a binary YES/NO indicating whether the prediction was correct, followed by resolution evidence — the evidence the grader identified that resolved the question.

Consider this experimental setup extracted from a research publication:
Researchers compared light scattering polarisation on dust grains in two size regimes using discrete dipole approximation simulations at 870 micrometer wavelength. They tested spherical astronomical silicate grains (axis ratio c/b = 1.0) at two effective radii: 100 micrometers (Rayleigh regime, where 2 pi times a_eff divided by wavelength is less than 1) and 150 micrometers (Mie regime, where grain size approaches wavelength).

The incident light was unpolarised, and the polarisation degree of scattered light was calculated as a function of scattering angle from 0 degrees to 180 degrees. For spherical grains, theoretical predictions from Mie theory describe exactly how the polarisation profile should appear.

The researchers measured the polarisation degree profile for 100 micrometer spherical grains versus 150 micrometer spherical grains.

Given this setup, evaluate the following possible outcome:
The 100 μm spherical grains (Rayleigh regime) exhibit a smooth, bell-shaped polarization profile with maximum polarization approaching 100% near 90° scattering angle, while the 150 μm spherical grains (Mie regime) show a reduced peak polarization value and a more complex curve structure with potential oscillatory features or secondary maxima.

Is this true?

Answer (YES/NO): NO